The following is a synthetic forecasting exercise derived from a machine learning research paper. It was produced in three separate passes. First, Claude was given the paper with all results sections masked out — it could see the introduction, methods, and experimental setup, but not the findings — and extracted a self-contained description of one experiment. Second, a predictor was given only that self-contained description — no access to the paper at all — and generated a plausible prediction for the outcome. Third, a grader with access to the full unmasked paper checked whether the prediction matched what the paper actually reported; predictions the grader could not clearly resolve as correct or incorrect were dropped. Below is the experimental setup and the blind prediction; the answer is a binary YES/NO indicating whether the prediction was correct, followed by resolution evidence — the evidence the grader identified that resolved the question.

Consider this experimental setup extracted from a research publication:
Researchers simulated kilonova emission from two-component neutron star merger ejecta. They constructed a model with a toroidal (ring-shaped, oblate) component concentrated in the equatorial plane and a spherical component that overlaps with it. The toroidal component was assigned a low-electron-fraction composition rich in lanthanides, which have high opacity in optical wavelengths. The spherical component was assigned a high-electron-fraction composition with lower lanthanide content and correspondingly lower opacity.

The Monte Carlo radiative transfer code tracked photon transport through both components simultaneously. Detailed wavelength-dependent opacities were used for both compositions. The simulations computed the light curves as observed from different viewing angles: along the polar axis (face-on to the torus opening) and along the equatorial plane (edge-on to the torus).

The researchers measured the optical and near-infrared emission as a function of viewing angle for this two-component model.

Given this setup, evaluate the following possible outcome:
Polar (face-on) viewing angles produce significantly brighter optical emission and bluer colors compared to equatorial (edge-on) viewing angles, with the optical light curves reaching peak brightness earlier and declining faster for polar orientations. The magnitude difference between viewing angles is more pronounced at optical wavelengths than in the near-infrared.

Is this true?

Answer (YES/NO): NO